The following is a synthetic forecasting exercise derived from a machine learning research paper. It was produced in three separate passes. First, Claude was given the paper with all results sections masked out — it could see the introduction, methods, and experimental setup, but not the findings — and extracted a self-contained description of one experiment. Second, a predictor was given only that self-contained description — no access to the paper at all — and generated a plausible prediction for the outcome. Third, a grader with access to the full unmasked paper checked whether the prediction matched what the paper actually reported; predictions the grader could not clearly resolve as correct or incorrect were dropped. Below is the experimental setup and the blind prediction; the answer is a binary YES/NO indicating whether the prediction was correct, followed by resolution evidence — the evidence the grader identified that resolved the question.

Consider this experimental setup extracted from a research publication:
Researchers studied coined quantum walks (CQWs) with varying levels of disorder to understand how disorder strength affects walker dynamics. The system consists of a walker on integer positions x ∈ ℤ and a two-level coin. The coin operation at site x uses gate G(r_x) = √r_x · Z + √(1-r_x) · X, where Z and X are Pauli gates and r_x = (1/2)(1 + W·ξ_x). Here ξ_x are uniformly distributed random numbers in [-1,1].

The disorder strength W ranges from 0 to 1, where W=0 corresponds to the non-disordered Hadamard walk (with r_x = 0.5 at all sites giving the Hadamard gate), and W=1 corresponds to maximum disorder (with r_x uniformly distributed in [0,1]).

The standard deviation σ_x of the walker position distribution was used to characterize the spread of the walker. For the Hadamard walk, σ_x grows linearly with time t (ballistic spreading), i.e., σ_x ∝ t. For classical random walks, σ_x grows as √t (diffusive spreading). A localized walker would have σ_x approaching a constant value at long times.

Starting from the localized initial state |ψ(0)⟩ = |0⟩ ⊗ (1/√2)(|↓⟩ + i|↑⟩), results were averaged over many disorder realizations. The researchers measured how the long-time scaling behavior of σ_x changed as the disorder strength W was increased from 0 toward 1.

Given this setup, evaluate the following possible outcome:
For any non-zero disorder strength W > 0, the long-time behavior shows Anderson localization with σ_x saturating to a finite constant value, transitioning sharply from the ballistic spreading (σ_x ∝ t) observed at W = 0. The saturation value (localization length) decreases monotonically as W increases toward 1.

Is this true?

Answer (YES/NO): NO